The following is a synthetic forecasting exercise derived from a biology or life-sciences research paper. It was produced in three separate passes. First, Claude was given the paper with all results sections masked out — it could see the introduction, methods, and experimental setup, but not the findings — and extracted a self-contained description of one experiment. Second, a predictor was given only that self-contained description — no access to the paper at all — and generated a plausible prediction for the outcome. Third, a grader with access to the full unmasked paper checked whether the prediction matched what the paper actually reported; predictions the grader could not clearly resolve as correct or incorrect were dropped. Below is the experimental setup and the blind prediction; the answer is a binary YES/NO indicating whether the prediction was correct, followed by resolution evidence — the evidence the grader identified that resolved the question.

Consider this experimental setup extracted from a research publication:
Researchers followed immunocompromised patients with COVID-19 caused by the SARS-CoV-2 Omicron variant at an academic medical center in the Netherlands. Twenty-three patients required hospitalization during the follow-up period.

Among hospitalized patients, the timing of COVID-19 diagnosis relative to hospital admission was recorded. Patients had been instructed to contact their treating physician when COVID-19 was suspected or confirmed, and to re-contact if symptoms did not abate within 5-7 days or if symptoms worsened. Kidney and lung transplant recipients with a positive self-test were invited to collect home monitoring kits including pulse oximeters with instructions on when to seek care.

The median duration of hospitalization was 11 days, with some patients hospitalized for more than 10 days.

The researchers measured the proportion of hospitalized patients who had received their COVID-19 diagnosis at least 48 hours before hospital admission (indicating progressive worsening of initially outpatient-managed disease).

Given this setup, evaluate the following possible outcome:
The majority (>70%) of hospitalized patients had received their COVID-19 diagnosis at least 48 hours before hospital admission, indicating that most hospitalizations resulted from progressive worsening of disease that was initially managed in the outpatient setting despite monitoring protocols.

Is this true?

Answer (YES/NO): NO